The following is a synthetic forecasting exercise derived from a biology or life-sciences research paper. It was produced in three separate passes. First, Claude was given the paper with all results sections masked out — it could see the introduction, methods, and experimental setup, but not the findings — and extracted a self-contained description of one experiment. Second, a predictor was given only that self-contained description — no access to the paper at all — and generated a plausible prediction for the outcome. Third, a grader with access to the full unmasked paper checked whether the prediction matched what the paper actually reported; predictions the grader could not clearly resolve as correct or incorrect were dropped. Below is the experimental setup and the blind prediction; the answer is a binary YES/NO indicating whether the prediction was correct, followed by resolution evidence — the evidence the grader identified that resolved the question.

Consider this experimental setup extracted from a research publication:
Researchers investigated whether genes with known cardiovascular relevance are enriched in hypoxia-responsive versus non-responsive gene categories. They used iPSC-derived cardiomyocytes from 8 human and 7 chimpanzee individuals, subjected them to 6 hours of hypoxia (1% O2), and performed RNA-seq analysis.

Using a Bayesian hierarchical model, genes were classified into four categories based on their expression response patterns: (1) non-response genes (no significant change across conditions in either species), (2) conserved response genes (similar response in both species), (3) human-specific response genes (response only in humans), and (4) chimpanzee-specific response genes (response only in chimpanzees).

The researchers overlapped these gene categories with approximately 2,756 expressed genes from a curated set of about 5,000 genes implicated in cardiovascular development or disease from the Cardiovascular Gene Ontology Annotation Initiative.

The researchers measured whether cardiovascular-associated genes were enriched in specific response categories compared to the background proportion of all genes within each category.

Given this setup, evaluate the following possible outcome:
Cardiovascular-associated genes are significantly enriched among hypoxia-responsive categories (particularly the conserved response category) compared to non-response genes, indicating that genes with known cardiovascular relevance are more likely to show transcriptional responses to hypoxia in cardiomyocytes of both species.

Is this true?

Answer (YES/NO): NO